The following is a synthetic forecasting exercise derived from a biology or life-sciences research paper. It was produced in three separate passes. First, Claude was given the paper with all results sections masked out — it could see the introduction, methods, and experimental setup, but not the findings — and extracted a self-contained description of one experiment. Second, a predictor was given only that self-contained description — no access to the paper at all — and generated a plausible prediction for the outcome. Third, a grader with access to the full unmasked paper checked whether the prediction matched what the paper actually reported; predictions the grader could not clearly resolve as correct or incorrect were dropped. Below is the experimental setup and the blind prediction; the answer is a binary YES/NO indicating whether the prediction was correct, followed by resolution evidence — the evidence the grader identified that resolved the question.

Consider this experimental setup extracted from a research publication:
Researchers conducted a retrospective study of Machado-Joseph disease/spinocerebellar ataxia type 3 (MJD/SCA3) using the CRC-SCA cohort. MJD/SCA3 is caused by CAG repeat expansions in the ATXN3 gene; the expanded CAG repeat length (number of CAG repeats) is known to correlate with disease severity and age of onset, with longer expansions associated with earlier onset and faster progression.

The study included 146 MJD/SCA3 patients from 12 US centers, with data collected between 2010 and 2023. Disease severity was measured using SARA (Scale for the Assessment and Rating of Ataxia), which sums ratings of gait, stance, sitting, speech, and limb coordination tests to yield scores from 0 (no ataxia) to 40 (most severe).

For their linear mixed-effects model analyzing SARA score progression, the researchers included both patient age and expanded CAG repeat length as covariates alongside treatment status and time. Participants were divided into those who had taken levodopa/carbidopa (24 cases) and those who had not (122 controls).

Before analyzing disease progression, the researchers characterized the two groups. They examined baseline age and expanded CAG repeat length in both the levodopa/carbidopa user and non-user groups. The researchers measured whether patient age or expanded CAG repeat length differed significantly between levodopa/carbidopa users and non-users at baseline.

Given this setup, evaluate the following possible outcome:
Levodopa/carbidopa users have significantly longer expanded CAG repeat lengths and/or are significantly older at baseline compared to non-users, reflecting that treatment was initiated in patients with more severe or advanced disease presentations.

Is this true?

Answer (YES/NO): YES